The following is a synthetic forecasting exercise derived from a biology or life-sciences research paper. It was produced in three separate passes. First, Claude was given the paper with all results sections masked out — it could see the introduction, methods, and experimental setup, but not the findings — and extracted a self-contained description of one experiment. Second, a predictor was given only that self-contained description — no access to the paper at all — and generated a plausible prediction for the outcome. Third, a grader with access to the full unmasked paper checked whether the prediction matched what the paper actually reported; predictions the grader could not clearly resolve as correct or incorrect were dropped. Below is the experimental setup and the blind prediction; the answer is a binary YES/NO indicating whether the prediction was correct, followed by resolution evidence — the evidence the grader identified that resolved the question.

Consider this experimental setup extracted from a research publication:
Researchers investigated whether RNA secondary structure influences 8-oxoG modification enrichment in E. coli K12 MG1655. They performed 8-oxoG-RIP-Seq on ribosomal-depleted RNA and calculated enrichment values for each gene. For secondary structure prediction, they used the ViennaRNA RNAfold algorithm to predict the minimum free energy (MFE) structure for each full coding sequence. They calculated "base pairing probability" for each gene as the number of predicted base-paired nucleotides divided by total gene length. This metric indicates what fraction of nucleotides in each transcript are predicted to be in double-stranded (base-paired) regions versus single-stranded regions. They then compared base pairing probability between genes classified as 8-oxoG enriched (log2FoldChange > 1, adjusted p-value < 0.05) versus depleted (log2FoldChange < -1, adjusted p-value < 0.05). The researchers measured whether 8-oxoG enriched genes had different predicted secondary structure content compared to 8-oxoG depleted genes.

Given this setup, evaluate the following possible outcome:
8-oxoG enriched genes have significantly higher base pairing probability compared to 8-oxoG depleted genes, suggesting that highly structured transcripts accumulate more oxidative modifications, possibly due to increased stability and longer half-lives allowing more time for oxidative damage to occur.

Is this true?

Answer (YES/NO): YES